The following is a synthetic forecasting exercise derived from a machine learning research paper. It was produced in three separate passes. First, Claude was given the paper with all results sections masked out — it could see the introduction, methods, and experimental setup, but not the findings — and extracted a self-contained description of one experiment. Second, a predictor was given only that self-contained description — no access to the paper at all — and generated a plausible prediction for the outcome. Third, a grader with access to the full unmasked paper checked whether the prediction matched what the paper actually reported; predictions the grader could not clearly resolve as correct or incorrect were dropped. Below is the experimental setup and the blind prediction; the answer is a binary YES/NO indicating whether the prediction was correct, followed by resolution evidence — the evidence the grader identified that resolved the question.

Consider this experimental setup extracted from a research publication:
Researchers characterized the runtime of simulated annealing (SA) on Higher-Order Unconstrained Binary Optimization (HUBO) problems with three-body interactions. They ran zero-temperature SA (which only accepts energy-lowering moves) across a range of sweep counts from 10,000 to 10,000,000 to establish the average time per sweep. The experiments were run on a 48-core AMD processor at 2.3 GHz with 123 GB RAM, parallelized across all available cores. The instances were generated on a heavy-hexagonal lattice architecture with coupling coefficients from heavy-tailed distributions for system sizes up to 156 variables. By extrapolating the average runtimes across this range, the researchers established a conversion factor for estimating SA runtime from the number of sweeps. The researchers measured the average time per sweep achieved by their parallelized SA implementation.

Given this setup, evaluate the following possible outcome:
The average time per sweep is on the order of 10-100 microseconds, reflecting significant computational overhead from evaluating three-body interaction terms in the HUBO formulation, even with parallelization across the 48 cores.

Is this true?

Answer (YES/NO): NO